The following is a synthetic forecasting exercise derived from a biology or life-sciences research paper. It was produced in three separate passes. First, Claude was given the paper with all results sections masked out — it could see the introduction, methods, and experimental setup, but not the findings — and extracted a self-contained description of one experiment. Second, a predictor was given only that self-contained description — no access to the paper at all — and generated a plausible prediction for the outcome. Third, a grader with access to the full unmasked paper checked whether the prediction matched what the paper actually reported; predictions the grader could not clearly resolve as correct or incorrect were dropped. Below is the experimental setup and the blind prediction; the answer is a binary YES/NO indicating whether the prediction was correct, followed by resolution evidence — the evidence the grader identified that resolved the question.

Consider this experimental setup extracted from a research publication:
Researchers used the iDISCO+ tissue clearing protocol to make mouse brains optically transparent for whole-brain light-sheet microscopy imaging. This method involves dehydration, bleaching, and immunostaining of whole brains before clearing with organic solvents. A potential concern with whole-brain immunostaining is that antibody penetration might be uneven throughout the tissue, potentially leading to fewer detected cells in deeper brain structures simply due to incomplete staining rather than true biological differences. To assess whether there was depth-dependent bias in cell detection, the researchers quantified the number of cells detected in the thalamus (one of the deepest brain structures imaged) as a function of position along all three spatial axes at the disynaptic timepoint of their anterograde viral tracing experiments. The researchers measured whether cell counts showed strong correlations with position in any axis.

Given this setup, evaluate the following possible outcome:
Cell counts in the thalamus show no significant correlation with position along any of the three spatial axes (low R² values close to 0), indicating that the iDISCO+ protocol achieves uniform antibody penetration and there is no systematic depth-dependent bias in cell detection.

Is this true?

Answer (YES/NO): YES